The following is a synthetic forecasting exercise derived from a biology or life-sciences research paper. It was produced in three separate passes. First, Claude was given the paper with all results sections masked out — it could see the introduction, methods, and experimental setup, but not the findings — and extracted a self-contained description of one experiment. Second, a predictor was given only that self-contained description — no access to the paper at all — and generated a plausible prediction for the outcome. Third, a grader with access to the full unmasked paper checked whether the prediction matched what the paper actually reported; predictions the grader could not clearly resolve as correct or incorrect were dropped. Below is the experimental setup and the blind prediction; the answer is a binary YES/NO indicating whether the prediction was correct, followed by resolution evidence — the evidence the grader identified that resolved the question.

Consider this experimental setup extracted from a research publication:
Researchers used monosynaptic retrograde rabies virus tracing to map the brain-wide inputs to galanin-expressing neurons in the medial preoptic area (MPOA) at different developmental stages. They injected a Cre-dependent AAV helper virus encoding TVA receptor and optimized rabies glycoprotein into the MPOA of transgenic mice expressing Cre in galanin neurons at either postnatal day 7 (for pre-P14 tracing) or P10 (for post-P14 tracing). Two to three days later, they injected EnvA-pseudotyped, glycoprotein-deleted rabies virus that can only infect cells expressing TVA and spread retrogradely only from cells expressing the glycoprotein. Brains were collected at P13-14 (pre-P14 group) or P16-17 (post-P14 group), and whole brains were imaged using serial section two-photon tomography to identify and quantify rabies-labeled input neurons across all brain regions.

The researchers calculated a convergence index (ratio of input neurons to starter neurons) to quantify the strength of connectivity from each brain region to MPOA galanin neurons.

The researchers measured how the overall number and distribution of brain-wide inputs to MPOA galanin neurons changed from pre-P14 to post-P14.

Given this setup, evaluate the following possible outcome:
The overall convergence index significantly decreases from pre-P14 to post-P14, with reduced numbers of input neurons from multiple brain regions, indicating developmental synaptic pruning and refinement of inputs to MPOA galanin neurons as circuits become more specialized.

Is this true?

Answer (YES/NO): YES